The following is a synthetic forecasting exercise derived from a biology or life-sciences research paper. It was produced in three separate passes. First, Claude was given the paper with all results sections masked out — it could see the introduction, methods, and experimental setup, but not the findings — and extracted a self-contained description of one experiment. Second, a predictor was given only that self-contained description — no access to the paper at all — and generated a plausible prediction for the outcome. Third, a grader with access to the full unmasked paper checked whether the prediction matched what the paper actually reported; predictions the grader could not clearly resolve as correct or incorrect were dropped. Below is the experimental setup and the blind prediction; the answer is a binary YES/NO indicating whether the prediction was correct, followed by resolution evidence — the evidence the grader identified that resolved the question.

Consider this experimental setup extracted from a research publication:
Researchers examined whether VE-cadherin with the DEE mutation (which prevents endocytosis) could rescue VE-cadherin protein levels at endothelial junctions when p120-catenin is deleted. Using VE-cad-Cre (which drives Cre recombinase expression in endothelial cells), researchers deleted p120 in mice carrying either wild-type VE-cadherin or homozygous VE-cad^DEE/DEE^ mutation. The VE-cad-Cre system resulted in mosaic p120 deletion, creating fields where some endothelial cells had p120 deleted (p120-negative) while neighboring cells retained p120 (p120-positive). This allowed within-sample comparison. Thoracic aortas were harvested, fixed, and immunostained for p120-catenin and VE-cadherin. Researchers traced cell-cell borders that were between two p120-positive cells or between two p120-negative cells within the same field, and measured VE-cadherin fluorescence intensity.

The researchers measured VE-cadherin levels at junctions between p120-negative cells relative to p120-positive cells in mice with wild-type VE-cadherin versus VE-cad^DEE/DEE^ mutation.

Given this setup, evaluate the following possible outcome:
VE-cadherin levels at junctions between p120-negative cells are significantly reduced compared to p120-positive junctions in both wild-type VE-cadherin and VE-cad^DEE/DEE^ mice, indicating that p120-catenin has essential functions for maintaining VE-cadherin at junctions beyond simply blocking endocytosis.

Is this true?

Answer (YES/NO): NO